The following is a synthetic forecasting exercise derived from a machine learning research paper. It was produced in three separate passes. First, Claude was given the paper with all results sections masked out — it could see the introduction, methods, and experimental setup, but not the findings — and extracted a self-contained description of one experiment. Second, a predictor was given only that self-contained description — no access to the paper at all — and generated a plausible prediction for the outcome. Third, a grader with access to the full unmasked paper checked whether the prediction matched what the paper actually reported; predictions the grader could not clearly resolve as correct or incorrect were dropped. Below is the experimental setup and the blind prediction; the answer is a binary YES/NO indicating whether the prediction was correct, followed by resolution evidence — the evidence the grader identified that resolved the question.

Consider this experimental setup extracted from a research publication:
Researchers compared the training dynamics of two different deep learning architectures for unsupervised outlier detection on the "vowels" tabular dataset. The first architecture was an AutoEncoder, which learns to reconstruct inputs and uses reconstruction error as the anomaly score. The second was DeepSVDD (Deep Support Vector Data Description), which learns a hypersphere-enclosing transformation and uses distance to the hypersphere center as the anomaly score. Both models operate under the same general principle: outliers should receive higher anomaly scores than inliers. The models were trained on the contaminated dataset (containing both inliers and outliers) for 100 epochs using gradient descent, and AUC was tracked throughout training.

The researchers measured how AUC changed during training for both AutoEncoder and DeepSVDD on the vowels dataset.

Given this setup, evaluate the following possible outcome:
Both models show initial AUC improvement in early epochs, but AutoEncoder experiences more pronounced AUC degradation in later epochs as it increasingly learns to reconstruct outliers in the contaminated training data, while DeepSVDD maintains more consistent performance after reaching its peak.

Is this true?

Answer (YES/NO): NO